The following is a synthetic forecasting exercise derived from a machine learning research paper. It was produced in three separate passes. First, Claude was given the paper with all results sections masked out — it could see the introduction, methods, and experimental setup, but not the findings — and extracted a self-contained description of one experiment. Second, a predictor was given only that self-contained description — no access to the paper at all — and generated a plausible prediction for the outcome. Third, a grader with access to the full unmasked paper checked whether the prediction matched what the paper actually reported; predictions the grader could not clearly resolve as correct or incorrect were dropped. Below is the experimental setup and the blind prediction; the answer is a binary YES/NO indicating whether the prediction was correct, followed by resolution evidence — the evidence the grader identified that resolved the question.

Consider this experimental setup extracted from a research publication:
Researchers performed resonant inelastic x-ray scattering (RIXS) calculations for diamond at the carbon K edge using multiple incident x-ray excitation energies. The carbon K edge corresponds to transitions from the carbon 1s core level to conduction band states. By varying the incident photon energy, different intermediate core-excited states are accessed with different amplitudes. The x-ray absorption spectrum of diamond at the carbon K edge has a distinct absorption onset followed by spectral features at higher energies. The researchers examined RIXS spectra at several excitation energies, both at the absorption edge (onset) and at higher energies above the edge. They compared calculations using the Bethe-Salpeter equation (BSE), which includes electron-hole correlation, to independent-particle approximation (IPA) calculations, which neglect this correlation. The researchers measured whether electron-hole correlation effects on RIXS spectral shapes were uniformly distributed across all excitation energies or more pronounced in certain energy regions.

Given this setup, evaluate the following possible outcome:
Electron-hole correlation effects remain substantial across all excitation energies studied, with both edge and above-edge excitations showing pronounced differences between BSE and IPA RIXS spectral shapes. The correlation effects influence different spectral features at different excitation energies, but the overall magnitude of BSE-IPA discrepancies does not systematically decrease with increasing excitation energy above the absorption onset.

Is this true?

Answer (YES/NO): NO